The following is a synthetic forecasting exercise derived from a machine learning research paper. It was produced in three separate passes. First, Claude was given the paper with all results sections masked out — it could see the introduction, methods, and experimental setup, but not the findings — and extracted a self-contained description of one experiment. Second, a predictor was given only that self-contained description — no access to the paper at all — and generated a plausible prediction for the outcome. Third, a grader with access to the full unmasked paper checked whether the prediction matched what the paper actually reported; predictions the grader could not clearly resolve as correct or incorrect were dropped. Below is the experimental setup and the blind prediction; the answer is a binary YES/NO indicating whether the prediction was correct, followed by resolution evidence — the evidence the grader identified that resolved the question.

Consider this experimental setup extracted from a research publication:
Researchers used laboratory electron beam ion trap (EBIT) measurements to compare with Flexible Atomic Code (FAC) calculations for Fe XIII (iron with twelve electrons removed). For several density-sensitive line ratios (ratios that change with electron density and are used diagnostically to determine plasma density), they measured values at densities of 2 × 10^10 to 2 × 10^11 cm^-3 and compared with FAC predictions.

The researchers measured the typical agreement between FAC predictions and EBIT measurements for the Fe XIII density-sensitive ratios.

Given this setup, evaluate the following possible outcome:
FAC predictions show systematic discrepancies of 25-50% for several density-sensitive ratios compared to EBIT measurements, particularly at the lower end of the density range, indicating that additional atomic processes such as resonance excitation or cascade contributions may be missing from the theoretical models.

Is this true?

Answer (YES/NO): NO